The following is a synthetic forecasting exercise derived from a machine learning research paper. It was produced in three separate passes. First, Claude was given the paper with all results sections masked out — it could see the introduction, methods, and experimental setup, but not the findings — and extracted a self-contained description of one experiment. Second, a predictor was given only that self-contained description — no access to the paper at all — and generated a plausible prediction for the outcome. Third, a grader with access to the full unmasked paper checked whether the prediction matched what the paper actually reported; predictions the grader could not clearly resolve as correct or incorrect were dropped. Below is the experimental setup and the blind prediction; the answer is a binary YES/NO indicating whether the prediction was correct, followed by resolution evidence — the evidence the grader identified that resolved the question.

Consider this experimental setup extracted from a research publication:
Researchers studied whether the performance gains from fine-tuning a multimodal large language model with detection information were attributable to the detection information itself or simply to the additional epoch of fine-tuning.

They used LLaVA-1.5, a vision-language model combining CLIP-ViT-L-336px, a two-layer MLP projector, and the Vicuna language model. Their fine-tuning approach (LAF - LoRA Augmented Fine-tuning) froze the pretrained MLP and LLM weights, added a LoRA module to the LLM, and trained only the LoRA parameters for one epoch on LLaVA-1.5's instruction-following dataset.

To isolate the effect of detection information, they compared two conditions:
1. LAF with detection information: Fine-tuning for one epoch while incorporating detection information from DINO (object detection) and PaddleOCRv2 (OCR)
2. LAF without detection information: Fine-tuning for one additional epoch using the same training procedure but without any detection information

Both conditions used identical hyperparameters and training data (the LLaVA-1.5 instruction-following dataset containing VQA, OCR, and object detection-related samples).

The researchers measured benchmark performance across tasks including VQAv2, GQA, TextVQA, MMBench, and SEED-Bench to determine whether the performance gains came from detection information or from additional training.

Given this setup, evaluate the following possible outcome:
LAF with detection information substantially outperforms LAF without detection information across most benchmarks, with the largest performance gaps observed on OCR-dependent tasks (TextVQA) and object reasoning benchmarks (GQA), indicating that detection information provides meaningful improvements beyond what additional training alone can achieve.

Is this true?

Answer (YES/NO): NO